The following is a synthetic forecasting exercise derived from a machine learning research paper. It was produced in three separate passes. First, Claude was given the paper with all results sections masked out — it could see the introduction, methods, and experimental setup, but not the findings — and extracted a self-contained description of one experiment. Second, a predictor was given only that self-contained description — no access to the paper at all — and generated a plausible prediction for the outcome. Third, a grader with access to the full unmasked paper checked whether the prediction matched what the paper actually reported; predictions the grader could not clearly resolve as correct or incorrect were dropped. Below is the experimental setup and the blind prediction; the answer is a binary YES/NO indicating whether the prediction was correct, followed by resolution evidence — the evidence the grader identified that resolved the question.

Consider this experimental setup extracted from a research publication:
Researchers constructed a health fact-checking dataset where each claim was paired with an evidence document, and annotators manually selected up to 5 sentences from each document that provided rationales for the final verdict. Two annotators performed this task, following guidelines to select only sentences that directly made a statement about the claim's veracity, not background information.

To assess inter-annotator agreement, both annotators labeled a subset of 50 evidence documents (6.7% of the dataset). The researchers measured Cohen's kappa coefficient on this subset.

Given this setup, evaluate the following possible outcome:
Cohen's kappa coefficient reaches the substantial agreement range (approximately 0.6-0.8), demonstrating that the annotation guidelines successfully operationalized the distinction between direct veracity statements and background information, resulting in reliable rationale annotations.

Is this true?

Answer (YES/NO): YES